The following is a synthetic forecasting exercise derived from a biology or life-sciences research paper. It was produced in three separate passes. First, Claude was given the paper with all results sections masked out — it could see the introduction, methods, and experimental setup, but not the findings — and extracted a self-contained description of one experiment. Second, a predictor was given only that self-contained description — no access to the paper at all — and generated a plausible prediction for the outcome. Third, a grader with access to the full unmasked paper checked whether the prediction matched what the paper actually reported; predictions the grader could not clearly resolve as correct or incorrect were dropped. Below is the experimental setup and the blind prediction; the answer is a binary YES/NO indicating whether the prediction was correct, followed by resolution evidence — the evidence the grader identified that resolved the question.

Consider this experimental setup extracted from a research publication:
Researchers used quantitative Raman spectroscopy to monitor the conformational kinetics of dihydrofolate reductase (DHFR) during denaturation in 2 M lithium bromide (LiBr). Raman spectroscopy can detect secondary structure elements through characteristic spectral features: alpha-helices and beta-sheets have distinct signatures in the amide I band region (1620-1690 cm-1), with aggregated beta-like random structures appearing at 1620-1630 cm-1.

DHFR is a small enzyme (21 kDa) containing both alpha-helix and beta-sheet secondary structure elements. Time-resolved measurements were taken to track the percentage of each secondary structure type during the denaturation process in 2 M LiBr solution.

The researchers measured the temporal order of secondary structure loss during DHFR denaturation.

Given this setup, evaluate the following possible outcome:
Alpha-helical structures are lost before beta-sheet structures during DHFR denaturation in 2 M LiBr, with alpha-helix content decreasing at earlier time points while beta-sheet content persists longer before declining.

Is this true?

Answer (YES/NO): NO